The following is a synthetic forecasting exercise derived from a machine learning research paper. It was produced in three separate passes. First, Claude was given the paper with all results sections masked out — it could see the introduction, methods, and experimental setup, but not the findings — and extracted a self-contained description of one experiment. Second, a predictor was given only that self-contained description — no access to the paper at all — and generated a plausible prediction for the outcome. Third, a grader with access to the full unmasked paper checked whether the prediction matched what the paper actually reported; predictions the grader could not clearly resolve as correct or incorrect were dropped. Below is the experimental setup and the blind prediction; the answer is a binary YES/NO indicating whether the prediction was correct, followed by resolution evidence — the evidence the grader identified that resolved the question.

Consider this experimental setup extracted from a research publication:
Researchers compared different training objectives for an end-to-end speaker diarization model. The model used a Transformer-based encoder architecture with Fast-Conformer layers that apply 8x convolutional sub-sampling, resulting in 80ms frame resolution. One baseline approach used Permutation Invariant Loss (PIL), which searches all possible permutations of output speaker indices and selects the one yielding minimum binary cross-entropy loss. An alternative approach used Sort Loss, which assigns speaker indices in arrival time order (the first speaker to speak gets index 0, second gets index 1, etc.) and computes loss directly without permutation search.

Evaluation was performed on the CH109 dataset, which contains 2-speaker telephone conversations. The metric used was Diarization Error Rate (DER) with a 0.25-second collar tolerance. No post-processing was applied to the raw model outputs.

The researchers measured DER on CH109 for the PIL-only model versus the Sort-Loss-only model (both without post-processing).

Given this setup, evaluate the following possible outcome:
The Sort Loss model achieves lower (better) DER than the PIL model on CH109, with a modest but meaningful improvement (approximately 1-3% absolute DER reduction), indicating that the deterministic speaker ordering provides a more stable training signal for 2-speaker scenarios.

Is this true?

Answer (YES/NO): NO